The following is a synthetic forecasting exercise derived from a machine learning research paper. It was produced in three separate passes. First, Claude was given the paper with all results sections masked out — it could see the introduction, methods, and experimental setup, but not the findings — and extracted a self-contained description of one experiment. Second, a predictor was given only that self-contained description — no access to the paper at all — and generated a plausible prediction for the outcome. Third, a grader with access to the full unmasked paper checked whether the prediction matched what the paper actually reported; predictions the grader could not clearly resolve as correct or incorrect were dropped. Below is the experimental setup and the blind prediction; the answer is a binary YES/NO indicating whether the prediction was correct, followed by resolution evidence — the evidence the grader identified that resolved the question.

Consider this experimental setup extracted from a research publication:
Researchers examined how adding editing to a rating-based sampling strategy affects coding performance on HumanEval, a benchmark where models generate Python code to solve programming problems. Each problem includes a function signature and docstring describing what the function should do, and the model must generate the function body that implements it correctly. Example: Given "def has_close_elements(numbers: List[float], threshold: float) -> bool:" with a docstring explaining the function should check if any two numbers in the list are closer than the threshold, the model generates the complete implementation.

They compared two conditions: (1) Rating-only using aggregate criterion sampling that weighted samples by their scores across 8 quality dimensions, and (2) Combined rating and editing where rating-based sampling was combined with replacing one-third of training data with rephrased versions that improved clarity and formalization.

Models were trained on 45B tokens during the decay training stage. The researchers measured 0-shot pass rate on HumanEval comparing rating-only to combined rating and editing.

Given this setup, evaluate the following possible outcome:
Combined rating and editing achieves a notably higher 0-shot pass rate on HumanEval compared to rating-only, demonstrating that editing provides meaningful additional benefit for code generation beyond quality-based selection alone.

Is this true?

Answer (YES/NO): YES